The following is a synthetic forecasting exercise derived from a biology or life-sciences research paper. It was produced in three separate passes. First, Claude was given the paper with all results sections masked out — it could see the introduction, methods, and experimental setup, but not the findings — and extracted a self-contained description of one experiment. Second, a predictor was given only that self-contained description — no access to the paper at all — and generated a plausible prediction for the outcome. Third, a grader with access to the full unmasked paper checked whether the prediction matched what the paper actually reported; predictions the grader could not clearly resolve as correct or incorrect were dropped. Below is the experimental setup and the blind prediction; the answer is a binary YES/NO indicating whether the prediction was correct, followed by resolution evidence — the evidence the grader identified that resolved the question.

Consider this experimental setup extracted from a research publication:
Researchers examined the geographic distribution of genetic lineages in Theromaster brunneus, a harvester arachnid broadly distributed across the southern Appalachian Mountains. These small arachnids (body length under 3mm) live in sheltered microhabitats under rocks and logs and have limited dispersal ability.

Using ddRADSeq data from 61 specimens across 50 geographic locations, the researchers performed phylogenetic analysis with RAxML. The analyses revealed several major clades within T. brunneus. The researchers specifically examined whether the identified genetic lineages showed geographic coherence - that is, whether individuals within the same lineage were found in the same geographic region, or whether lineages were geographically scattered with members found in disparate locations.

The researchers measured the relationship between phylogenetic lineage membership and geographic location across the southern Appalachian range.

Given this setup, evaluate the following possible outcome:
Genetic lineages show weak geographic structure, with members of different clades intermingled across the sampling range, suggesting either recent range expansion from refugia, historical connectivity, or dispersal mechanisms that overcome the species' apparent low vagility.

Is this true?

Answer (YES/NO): NO